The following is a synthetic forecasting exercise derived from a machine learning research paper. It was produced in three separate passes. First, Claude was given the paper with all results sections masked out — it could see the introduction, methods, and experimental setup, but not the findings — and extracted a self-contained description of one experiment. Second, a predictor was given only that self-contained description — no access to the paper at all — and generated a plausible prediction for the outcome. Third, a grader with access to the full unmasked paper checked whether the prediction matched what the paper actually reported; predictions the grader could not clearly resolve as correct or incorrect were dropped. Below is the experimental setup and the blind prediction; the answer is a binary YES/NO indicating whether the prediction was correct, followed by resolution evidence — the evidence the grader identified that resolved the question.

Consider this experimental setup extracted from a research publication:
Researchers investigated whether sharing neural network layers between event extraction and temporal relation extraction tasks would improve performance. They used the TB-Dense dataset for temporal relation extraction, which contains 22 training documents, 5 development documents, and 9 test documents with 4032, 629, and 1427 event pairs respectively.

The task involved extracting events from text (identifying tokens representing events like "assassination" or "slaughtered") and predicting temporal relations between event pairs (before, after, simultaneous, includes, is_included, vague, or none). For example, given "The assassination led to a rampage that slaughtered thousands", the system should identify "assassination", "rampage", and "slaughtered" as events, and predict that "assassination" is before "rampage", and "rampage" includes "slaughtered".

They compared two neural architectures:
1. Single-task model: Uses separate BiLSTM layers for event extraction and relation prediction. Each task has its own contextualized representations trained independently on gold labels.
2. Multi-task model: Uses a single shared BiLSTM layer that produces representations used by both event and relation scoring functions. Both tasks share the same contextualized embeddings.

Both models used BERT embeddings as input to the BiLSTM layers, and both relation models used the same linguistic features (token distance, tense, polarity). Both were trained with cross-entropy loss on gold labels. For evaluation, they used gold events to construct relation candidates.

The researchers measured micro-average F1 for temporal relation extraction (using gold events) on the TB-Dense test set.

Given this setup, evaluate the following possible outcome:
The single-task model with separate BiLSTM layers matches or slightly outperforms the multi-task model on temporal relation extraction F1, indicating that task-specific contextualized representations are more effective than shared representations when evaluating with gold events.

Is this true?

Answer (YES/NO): NO